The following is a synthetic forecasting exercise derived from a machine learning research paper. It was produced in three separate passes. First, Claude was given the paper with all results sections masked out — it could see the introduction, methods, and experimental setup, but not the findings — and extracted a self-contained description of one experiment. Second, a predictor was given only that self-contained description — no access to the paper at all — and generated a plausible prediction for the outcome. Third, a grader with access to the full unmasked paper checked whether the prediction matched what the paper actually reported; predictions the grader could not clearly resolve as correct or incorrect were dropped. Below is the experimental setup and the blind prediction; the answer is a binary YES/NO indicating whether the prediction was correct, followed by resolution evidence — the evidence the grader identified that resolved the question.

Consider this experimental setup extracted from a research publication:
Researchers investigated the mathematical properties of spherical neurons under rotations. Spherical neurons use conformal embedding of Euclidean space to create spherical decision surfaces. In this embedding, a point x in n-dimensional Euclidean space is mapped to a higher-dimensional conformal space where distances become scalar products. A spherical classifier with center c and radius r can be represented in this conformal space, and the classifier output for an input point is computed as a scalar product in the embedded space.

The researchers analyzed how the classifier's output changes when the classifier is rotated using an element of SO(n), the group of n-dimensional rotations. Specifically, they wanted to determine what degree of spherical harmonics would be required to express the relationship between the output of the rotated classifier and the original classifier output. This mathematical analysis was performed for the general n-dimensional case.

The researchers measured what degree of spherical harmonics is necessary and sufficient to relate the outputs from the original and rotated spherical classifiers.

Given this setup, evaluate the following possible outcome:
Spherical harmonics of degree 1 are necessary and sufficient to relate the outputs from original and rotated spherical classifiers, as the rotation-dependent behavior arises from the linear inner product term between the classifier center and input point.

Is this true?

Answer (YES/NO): YES